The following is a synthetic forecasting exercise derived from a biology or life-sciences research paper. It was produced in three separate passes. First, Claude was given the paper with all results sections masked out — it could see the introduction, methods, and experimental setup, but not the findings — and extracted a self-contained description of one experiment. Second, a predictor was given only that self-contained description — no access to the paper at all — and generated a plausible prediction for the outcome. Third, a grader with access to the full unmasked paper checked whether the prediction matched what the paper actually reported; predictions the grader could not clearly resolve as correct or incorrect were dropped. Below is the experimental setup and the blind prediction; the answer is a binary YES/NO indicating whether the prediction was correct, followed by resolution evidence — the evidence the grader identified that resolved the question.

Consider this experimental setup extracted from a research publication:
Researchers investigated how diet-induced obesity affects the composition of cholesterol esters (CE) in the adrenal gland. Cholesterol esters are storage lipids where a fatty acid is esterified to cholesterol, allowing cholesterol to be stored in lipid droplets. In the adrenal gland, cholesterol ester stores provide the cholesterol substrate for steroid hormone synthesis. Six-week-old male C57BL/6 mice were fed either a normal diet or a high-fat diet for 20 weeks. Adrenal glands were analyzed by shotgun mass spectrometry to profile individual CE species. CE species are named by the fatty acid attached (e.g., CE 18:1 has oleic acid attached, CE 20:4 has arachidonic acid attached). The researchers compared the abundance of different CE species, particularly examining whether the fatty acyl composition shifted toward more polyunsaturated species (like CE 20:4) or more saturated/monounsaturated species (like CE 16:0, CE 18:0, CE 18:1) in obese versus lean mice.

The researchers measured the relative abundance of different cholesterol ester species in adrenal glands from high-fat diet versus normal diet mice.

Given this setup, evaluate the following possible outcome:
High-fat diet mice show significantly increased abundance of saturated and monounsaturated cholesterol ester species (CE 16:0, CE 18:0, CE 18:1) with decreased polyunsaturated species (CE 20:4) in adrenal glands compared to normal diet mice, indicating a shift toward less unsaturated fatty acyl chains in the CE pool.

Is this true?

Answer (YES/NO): NO